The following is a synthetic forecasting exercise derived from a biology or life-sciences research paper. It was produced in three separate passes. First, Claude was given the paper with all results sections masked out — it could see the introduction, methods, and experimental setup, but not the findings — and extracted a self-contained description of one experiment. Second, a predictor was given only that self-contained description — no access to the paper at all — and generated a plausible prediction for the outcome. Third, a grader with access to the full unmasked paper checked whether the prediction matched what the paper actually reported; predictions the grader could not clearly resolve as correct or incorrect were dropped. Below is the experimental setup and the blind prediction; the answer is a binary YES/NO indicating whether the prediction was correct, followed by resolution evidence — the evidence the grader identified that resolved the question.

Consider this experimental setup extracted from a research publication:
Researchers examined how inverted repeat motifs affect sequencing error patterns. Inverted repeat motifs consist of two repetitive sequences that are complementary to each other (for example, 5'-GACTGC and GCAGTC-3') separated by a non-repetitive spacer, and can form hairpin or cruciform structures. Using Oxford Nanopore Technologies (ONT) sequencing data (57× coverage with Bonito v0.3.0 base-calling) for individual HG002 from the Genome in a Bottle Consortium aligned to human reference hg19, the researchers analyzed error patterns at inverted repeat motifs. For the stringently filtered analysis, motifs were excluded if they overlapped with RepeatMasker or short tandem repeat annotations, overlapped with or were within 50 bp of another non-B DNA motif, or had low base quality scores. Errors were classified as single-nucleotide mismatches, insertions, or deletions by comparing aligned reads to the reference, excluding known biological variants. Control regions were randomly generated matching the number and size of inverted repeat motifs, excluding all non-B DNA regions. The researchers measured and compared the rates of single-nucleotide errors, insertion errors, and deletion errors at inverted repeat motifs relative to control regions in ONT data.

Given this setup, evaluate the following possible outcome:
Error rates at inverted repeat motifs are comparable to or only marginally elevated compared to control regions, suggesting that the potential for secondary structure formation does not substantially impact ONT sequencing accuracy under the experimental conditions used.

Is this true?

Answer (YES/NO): YES